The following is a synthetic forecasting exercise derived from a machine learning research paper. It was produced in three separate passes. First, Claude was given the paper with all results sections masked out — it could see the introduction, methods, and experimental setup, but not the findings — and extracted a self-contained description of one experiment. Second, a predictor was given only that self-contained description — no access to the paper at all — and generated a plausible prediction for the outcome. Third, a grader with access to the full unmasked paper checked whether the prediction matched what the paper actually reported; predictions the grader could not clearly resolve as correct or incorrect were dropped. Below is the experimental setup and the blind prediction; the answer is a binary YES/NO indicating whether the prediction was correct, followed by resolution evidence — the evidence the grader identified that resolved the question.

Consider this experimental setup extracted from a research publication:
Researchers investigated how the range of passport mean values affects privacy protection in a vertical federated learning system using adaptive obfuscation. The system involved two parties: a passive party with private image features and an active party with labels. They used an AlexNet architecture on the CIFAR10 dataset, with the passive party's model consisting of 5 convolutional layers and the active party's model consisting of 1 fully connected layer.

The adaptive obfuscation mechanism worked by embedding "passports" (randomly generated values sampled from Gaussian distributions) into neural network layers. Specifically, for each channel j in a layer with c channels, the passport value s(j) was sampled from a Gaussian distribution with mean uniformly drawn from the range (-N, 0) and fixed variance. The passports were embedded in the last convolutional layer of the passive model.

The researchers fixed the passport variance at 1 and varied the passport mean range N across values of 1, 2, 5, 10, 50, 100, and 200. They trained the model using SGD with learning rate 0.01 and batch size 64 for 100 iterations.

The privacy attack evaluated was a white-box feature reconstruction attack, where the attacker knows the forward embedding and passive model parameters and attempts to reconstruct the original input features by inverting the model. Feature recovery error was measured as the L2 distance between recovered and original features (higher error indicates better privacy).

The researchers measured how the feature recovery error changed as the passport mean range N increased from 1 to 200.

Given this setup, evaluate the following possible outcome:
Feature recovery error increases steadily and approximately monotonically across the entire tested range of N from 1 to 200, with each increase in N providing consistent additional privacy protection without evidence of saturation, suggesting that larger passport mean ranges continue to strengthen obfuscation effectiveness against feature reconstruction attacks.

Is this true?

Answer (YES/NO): NO